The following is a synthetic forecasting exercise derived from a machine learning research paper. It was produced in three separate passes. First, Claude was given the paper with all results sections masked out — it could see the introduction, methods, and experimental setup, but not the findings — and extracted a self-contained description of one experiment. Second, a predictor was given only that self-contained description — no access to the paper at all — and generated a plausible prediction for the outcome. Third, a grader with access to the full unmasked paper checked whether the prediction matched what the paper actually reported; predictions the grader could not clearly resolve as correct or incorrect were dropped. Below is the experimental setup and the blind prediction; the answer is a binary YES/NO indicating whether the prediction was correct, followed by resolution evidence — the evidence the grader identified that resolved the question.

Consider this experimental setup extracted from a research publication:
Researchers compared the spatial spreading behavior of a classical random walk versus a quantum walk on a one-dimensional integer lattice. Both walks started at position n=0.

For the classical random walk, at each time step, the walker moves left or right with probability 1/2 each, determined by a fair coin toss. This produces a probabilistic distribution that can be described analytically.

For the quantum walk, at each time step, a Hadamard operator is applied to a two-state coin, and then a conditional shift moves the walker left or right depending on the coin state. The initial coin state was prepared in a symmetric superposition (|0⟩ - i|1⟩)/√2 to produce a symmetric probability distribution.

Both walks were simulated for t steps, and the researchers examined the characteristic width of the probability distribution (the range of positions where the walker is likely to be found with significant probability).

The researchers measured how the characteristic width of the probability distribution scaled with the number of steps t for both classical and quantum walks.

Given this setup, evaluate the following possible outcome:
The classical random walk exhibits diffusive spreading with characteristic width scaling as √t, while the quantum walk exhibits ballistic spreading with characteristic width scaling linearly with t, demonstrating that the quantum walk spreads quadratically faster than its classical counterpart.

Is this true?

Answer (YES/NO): YES